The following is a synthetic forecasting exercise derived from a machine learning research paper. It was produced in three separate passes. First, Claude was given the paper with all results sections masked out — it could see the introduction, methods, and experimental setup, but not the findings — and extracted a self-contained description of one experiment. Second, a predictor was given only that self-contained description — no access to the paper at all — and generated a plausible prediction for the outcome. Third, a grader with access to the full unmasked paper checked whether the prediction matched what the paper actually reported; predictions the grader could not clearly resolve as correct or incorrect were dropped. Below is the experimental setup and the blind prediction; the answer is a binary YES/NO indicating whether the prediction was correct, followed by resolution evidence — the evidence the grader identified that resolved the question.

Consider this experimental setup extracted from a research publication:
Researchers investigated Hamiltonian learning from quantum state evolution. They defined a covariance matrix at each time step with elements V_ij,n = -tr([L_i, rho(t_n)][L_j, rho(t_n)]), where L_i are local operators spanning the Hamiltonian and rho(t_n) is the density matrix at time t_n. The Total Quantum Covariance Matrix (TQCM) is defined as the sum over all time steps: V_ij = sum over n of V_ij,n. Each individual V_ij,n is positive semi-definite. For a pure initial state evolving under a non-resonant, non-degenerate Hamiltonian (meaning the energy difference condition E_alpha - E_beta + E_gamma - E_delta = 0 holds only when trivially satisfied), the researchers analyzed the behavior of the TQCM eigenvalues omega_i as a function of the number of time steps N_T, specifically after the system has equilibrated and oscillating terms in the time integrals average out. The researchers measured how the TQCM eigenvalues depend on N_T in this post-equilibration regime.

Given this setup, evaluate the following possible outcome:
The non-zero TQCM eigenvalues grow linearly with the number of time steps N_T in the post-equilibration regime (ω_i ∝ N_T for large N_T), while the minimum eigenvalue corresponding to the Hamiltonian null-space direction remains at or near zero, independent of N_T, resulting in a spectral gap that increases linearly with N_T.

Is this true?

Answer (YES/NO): NO